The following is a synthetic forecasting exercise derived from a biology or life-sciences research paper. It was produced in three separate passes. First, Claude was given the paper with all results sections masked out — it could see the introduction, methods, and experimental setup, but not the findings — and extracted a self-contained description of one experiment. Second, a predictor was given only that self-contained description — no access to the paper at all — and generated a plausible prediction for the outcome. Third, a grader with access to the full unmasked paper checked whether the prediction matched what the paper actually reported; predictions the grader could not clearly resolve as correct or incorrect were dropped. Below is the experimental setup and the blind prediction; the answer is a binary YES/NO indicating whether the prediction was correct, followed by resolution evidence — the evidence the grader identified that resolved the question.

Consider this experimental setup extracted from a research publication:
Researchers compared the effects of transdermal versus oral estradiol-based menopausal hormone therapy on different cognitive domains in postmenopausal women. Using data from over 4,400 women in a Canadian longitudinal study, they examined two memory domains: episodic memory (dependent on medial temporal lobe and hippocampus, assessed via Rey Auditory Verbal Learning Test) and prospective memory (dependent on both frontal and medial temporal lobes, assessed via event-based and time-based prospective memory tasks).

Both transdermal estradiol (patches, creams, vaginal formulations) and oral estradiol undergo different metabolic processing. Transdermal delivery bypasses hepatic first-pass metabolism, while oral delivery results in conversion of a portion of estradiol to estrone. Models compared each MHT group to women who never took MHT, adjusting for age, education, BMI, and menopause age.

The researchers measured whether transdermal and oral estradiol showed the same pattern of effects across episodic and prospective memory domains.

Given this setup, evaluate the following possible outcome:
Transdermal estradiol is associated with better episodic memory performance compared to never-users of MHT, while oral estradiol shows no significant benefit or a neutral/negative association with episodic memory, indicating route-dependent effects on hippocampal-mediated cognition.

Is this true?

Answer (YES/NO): YES